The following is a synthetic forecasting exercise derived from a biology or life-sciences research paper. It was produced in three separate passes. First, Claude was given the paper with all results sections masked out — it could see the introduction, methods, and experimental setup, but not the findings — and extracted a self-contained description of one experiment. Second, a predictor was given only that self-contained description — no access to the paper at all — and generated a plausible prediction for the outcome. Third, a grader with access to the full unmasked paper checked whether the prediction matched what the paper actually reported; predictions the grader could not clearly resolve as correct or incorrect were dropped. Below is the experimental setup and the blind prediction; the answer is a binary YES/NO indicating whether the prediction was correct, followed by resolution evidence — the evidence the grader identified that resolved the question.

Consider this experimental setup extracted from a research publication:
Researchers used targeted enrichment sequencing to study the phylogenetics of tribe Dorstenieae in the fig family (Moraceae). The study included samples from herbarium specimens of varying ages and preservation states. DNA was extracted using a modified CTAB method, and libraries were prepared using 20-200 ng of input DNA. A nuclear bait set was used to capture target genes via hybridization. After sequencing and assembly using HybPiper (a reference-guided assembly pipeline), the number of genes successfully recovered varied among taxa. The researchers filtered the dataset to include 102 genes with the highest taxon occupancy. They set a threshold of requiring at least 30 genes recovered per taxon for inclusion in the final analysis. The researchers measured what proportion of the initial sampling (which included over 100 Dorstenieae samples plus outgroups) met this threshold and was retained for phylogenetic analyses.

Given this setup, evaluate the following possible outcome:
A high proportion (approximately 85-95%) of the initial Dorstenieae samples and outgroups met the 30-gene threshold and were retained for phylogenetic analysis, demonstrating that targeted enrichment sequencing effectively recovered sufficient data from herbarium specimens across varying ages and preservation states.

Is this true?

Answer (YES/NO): NO